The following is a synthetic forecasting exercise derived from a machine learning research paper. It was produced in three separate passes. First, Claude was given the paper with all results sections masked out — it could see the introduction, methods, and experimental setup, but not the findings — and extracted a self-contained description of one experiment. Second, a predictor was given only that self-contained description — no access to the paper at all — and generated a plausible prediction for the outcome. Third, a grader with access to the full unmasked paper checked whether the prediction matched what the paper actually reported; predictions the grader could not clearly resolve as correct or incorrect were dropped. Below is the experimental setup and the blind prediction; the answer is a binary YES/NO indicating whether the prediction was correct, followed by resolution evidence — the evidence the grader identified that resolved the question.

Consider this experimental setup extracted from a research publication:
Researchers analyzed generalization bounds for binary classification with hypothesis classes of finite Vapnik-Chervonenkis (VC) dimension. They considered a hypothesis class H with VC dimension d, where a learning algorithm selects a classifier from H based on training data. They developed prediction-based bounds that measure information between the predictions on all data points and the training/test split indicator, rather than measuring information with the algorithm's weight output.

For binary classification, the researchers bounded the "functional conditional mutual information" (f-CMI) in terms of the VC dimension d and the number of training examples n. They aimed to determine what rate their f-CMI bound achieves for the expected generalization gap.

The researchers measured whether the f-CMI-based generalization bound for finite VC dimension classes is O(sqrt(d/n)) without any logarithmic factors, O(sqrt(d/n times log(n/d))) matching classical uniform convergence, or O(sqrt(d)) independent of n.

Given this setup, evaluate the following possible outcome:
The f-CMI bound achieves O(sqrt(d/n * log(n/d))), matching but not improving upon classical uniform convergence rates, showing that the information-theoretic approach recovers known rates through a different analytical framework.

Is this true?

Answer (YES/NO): YES